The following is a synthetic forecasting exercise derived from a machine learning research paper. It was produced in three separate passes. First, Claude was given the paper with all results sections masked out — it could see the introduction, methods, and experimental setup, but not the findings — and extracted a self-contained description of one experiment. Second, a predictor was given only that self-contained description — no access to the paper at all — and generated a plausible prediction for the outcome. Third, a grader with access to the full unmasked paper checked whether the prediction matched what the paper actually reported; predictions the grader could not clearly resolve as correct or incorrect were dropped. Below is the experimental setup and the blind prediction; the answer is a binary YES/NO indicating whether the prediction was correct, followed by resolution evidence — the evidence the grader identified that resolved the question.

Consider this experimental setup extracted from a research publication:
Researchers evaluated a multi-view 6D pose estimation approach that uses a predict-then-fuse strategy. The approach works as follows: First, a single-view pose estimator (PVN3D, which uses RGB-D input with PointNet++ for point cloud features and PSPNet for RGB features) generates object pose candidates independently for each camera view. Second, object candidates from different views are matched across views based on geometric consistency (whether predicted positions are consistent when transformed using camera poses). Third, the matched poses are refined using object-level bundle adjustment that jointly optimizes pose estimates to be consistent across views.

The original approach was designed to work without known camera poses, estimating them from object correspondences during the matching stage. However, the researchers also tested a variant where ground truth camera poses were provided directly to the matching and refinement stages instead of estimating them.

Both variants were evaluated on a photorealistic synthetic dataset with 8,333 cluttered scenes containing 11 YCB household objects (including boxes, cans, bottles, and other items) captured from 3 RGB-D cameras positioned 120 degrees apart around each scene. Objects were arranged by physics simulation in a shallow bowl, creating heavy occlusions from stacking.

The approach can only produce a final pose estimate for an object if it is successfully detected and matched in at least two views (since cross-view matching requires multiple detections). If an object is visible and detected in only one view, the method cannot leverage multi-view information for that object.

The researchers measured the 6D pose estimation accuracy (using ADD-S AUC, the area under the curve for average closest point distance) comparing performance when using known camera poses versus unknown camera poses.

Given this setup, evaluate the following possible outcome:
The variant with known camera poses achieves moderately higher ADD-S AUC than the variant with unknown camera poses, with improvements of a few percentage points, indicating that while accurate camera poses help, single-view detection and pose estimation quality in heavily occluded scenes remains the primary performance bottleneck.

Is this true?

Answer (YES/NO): NO